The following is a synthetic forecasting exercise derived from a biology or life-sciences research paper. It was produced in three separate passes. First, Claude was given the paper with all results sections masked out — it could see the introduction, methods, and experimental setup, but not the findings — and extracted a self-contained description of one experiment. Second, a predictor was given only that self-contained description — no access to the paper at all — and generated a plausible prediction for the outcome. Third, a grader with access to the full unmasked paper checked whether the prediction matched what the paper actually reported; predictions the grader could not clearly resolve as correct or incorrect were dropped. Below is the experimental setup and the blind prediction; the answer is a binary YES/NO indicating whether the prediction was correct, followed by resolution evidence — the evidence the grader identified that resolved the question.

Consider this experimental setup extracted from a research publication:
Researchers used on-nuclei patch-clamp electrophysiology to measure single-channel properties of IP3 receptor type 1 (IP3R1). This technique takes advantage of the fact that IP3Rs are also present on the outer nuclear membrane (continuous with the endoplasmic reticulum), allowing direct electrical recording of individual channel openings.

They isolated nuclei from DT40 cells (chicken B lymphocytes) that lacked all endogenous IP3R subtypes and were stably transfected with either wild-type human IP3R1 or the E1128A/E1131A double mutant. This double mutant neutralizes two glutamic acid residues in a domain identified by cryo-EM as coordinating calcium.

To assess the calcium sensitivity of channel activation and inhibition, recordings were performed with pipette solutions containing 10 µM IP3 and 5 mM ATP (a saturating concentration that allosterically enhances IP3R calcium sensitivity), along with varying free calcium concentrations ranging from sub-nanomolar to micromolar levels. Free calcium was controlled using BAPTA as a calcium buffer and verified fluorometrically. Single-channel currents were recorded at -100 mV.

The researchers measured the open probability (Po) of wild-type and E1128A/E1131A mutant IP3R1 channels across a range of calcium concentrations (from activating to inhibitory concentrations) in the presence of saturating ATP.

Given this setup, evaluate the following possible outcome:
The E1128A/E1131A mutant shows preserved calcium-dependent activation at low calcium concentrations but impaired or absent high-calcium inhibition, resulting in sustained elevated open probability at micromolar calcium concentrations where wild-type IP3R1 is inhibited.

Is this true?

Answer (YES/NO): NO